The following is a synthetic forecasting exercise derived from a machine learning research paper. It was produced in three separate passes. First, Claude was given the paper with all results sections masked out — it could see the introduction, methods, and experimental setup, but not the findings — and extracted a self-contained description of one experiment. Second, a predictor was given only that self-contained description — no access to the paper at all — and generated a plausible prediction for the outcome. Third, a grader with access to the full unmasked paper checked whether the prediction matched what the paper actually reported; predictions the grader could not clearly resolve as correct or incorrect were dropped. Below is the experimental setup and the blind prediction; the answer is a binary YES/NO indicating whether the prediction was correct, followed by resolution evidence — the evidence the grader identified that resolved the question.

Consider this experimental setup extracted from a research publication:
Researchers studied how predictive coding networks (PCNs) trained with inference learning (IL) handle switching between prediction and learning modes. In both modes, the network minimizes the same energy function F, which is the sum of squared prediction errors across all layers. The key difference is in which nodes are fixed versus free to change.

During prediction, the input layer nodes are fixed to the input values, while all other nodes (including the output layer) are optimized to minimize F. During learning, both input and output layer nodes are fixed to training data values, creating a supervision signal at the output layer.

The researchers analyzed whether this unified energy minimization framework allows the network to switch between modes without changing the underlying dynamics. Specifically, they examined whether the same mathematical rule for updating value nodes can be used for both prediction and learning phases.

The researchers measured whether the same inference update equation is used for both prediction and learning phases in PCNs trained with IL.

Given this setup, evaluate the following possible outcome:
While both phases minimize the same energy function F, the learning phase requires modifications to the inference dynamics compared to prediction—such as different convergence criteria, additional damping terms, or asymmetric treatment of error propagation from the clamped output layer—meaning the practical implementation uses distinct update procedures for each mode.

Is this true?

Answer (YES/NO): NO